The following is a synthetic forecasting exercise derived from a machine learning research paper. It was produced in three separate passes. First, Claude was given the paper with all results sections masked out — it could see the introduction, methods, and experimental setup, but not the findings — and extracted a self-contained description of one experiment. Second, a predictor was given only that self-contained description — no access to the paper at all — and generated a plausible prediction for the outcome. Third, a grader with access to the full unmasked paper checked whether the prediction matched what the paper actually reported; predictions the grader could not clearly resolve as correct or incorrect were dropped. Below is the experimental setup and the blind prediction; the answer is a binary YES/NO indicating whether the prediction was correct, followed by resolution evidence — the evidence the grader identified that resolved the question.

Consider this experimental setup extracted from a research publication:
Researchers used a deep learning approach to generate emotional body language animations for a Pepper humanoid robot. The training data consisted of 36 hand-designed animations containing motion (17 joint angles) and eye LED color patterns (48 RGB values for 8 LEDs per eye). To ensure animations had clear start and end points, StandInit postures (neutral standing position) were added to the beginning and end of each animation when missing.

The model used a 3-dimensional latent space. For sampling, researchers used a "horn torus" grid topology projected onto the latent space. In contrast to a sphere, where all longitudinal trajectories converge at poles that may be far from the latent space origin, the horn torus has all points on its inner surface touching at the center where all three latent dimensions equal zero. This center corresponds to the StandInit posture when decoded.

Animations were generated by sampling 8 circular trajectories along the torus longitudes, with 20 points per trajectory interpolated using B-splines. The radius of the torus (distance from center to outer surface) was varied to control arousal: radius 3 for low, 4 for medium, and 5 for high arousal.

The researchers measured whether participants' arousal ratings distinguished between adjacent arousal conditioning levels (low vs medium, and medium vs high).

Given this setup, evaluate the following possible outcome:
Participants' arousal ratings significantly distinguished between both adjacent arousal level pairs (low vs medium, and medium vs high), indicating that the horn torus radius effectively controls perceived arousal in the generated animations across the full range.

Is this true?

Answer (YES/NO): NO